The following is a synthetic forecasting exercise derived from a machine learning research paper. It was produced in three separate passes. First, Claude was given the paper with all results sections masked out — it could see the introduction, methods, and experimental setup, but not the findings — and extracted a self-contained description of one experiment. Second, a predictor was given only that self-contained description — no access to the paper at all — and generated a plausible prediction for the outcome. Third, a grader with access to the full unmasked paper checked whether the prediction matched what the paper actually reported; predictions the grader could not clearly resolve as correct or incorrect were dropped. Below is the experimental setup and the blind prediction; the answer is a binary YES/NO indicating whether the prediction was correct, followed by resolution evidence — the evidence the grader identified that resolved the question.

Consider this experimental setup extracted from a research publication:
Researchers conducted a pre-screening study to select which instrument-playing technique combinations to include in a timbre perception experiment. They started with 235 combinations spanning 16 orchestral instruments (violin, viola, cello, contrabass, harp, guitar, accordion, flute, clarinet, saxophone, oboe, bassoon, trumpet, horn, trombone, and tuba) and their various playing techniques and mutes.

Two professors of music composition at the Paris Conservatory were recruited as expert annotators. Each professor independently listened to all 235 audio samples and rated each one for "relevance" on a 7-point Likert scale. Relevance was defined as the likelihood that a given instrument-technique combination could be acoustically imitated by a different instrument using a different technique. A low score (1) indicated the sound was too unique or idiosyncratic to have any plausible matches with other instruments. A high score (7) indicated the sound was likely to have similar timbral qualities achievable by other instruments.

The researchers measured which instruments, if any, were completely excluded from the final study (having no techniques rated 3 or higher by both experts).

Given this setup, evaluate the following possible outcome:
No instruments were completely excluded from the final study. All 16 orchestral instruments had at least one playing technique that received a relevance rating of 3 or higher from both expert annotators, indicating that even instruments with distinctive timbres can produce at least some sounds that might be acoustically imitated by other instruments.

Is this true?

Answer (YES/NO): NO